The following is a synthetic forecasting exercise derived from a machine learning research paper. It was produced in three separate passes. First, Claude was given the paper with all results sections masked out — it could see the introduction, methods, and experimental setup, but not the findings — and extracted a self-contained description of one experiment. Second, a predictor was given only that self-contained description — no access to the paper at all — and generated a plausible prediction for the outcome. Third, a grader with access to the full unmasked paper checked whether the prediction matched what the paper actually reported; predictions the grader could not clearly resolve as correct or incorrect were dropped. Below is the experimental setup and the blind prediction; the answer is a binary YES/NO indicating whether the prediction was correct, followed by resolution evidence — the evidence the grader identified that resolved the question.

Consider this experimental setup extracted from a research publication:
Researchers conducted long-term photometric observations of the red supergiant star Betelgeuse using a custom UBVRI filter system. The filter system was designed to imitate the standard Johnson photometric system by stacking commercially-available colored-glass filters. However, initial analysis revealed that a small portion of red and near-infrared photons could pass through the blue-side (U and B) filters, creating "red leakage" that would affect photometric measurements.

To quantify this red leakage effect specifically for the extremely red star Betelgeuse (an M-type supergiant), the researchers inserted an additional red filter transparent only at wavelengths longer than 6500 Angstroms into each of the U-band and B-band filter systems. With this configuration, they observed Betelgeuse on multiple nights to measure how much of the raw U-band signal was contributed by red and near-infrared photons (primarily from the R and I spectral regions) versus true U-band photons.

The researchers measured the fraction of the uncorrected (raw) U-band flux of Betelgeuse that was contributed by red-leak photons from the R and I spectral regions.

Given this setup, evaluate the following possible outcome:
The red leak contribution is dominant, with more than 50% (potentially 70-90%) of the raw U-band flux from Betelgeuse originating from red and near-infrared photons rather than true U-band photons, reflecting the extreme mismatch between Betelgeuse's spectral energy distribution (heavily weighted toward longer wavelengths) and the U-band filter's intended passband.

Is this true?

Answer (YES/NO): NO